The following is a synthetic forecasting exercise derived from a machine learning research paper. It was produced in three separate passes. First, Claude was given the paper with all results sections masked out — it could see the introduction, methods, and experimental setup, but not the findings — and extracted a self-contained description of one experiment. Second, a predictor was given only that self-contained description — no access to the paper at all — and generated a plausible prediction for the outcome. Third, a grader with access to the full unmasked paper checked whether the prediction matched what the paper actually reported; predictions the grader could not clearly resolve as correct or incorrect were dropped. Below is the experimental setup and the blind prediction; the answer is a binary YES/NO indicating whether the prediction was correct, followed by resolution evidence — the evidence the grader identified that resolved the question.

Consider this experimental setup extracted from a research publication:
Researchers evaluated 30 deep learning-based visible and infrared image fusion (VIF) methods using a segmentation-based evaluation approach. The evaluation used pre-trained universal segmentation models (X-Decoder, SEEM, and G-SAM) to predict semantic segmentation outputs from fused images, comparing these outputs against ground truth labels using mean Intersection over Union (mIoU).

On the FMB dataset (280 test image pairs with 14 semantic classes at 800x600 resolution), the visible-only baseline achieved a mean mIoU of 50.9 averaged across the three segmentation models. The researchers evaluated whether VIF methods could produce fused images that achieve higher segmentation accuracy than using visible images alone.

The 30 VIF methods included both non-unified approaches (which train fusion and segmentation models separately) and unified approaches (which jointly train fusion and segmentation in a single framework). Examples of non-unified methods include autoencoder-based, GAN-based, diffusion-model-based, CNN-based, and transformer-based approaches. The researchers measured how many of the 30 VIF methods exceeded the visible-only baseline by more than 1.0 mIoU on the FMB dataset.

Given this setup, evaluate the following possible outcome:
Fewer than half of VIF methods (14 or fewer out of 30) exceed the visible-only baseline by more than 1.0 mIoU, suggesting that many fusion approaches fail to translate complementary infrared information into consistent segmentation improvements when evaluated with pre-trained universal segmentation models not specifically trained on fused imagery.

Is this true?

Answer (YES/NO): YES